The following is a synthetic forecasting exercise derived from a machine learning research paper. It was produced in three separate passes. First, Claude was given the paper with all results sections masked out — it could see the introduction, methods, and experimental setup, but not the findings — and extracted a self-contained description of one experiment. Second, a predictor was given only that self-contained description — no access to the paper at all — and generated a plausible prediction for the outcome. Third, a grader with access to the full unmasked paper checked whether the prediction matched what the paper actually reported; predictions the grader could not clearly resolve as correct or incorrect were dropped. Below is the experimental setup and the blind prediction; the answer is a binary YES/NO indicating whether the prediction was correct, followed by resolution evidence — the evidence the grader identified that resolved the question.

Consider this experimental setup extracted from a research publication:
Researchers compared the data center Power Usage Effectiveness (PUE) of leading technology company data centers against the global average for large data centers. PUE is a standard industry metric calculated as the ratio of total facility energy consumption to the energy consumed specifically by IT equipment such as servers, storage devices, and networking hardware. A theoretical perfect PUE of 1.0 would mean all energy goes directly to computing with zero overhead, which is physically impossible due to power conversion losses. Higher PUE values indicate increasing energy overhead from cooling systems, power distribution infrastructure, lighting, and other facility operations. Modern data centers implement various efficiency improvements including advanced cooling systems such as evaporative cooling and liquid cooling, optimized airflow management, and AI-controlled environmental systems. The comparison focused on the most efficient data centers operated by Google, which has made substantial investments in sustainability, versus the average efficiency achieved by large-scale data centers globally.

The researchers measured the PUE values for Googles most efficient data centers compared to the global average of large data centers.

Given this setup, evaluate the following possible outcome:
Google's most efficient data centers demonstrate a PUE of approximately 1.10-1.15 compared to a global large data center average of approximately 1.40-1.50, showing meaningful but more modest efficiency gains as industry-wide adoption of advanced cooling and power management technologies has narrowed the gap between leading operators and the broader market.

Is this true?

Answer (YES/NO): NO